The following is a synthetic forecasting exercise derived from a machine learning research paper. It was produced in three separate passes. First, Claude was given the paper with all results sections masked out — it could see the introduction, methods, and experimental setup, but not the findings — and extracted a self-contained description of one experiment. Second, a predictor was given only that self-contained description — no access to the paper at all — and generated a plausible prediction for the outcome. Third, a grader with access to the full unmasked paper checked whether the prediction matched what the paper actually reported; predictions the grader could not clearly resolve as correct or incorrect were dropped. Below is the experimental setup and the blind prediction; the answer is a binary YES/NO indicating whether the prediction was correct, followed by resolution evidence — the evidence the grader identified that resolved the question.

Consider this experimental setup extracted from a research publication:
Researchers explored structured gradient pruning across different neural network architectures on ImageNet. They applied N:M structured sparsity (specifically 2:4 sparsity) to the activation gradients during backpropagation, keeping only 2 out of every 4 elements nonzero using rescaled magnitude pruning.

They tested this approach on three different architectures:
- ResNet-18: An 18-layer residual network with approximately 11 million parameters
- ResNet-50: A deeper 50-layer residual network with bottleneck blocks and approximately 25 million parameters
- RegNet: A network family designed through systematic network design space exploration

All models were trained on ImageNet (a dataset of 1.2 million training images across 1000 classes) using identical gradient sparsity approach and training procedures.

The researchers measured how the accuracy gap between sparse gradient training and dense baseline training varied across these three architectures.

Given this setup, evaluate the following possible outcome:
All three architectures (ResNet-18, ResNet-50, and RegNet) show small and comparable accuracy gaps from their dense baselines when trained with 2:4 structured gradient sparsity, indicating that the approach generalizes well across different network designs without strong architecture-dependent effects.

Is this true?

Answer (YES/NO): NO